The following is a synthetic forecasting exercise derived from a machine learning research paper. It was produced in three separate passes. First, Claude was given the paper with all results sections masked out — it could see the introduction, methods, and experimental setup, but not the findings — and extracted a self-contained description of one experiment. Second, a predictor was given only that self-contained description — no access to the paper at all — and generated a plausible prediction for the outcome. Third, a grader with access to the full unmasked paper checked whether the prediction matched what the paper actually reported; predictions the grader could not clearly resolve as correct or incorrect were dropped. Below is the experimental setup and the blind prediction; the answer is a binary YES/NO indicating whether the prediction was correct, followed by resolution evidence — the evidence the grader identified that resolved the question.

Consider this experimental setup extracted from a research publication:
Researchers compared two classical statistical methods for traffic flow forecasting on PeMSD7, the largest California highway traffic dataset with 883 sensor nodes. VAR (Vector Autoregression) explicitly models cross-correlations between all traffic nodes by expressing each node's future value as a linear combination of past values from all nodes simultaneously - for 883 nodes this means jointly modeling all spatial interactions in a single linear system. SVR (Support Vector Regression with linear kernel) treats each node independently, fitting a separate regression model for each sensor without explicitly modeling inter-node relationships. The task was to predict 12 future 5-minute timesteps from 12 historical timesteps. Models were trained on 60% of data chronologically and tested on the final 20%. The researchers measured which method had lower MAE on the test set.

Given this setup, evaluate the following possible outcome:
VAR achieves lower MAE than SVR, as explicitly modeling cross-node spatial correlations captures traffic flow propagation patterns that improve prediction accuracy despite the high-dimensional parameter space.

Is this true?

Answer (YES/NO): NO